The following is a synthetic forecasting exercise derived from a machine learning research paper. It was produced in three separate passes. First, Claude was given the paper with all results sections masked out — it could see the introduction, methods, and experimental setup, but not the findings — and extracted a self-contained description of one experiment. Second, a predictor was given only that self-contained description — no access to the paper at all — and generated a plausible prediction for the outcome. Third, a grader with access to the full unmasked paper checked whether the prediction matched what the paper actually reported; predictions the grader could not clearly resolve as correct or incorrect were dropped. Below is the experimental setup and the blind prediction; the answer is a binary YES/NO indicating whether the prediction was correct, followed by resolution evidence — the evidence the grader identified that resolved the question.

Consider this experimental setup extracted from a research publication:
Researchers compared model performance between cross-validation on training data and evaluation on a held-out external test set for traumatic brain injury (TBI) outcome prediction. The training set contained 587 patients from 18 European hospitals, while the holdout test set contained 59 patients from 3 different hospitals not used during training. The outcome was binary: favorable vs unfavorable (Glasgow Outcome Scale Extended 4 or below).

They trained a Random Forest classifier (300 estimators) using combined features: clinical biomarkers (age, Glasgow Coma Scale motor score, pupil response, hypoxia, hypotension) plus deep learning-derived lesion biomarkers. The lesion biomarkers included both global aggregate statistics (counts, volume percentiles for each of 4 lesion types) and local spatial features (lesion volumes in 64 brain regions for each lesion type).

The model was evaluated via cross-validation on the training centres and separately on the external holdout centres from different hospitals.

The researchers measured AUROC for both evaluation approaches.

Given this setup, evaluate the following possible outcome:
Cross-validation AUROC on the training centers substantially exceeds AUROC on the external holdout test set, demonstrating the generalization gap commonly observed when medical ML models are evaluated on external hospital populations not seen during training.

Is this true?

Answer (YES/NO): NO